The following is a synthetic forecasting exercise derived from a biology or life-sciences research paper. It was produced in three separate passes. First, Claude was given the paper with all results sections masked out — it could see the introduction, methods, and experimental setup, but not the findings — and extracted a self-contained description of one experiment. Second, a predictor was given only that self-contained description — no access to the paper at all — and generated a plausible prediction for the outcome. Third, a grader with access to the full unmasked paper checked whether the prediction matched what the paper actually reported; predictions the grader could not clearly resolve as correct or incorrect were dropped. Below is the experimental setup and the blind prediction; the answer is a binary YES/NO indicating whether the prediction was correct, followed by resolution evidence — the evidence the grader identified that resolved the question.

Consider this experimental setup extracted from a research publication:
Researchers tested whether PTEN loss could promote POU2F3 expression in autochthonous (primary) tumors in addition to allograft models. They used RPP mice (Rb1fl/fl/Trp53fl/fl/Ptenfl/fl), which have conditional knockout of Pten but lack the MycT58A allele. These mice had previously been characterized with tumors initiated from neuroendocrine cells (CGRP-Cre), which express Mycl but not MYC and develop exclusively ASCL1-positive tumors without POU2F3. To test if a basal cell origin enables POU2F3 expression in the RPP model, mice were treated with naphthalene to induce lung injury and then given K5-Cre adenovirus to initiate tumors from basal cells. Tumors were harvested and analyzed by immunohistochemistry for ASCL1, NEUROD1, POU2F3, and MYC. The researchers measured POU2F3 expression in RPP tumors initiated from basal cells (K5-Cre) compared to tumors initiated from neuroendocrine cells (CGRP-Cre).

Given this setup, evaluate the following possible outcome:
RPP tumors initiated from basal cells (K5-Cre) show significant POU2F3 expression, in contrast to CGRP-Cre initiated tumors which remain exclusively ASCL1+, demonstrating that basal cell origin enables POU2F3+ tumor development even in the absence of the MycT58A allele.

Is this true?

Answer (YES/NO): YES